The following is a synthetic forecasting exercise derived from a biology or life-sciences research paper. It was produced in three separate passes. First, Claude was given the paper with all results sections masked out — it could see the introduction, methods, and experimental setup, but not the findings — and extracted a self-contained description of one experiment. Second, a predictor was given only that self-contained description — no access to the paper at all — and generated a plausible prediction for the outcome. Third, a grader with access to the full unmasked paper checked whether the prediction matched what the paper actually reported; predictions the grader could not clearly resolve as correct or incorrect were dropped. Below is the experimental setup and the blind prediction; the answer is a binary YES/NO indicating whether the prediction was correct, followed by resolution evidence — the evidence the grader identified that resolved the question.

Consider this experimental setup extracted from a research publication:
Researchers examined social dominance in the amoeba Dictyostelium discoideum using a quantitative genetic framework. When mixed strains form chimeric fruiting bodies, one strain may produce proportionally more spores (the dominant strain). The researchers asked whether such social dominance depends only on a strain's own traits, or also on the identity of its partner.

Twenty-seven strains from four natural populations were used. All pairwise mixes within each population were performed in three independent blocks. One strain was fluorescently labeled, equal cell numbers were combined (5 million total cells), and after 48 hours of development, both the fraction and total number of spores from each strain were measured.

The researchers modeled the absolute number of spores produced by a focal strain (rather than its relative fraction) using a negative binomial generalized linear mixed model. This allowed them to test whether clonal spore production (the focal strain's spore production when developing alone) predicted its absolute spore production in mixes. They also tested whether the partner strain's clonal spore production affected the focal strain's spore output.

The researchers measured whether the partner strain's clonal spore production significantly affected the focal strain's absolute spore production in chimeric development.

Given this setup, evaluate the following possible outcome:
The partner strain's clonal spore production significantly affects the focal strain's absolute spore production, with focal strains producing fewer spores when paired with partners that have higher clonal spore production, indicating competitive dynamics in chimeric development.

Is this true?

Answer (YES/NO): NO